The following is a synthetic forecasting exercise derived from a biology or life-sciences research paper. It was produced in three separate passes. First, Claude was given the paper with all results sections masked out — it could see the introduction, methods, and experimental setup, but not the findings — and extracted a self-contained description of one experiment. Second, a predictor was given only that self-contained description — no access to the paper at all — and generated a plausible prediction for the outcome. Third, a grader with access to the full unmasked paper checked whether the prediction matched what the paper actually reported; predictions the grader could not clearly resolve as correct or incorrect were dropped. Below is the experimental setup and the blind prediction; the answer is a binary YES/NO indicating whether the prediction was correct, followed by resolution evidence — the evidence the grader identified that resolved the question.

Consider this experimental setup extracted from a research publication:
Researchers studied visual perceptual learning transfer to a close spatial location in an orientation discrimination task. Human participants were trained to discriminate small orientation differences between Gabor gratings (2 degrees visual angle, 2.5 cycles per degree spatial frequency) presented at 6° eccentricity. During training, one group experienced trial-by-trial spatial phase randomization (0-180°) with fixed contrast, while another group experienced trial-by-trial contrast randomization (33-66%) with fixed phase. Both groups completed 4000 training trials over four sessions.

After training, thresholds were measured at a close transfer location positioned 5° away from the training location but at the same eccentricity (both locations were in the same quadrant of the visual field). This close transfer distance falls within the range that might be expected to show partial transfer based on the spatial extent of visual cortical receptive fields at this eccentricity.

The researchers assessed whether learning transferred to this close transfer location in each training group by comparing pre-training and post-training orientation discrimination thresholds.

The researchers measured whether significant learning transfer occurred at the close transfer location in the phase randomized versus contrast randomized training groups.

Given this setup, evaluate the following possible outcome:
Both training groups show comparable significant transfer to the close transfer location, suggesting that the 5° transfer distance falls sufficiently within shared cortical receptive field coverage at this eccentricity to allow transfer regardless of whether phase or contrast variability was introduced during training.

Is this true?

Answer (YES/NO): YES